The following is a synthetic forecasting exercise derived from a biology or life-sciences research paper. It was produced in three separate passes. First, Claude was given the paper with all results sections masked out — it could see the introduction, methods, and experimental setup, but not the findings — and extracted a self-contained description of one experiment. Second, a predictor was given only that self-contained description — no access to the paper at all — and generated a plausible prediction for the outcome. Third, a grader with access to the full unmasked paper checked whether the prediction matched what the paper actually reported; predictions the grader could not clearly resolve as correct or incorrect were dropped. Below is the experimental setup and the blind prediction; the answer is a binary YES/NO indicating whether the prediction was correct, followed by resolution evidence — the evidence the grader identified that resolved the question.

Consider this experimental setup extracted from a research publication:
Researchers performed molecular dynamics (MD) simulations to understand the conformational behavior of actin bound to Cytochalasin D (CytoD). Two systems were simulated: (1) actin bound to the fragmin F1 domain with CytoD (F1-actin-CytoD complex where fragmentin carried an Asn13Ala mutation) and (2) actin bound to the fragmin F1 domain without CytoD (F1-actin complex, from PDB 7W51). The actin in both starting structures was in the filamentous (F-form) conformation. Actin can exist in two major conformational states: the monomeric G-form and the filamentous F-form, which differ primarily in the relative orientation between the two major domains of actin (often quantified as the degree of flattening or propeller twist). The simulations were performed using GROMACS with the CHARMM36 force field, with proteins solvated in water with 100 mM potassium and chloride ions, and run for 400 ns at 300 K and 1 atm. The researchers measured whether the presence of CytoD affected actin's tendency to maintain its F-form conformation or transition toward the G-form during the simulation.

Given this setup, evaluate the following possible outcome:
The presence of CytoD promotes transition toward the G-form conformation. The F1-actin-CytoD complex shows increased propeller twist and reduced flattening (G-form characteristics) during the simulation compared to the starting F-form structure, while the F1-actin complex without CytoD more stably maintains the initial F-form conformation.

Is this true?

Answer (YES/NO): NO